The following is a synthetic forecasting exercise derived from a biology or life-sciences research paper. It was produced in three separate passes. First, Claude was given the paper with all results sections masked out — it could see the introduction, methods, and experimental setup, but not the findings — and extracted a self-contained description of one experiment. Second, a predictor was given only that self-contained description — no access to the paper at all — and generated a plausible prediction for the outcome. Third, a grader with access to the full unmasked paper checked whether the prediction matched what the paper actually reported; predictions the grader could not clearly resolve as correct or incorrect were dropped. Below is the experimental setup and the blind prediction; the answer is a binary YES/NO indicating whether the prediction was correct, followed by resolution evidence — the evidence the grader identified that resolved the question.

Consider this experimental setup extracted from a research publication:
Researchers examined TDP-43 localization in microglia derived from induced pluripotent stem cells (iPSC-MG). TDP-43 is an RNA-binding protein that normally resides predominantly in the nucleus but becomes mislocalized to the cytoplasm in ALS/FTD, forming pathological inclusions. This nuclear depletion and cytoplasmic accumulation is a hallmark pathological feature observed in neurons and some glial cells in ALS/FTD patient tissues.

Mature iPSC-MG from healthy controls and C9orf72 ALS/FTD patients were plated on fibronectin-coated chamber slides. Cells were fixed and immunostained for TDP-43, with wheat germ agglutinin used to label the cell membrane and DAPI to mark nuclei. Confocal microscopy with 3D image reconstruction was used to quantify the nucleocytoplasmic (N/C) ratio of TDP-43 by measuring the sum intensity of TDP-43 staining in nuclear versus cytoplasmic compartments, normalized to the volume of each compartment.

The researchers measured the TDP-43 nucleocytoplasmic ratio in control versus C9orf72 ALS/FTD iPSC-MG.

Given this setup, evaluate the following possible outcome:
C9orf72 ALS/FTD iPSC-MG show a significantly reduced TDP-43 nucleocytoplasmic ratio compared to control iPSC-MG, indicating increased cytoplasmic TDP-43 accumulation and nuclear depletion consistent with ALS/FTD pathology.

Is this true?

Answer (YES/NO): NO